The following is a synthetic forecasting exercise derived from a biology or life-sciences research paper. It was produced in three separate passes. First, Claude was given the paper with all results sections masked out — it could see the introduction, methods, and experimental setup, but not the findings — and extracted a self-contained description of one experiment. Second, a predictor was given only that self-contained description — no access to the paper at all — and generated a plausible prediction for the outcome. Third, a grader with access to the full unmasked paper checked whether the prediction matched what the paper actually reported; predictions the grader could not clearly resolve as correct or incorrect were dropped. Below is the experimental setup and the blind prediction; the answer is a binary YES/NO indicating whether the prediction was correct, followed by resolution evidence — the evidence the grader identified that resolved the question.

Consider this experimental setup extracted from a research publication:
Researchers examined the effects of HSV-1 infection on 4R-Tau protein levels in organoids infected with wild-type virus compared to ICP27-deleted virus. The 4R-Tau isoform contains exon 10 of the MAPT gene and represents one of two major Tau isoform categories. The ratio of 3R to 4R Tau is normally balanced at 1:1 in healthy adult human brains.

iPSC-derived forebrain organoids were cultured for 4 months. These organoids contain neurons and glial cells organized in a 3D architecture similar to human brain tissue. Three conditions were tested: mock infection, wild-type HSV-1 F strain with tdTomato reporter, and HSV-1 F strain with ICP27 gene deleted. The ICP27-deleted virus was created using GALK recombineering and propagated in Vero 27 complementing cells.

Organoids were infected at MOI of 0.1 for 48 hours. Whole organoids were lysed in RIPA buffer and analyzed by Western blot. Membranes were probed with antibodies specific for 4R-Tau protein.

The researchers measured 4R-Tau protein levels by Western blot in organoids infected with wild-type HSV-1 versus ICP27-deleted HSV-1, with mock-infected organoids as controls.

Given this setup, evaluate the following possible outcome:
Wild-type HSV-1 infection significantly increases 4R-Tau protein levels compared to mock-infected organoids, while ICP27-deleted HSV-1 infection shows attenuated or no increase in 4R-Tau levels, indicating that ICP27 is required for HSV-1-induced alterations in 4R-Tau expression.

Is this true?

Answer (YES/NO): YES